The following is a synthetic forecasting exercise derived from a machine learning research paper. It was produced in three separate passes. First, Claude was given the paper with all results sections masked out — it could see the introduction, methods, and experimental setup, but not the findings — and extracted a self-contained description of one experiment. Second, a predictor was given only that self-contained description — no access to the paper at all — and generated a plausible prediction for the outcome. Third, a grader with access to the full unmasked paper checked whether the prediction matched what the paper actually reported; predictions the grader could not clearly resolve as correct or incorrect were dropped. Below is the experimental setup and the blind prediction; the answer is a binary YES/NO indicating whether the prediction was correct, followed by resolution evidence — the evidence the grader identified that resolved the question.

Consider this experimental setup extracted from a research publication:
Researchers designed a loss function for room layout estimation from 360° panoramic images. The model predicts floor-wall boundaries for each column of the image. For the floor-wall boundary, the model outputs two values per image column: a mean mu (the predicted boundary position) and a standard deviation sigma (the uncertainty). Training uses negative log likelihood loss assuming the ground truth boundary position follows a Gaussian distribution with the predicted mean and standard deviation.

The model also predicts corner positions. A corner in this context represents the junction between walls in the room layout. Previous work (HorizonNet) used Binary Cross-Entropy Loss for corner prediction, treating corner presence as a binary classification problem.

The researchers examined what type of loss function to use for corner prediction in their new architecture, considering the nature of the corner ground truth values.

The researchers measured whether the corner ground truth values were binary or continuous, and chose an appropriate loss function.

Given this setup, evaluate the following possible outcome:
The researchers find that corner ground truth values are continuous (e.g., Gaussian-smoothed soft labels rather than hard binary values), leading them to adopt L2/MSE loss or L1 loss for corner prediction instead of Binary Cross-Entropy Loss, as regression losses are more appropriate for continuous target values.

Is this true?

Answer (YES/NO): YES